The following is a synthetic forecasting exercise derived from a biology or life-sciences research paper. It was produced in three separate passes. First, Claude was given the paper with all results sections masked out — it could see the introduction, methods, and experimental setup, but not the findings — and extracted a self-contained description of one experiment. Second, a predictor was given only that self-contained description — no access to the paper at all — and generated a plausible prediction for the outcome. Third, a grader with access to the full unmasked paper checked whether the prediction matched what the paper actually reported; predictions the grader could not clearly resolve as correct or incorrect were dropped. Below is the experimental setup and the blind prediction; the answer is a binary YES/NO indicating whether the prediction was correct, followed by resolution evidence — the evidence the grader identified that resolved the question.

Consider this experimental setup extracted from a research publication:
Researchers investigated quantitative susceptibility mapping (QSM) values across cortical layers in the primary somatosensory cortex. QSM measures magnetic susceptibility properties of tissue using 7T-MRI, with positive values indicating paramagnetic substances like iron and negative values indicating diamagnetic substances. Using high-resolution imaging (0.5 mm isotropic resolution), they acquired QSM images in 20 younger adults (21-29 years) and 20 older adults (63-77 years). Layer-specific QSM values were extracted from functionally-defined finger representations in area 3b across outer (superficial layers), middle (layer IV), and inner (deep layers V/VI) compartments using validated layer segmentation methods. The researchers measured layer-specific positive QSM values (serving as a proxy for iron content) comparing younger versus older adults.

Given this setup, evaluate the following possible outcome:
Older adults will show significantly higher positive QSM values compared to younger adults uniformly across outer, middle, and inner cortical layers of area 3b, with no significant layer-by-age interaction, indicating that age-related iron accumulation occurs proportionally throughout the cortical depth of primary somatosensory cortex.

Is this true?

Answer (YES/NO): YES